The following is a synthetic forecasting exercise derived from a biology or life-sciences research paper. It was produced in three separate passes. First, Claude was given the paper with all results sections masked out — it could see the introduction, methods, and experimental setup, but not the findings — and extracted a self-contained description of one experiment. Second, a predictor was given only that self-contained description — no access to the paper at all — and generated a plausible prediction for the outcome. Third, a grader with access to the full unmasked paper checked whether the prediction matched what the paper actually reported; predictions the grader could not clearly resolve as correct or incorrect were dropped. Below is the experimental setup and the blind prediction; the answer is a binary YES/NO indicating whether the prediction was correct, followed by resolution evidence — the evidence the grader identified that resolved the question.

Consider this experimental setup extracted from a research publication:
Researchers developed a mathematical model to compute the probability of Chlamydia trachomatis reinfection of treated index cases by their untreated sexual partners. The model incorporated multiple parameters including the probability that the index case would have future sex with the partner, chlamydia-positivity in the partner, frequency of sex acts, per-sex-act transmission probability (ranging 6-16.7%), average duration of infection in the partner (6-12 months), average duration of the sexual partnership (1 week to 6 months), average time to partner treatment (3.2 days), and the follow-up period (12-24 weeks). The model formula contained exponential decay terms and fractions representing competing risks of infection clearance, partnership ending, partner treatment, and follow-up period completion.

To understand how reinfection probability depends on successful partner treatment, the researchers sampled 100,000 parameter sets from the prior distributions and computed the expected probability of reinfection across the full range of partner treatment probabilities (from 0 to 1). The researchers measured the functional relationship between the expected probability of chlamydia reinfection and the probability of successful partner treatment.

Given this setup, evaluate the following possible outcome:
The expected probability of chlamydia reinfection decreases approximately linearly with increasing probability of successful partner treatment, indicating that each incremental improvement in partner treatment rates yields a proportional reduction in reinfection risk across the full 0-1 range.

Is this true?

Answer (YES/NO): YES